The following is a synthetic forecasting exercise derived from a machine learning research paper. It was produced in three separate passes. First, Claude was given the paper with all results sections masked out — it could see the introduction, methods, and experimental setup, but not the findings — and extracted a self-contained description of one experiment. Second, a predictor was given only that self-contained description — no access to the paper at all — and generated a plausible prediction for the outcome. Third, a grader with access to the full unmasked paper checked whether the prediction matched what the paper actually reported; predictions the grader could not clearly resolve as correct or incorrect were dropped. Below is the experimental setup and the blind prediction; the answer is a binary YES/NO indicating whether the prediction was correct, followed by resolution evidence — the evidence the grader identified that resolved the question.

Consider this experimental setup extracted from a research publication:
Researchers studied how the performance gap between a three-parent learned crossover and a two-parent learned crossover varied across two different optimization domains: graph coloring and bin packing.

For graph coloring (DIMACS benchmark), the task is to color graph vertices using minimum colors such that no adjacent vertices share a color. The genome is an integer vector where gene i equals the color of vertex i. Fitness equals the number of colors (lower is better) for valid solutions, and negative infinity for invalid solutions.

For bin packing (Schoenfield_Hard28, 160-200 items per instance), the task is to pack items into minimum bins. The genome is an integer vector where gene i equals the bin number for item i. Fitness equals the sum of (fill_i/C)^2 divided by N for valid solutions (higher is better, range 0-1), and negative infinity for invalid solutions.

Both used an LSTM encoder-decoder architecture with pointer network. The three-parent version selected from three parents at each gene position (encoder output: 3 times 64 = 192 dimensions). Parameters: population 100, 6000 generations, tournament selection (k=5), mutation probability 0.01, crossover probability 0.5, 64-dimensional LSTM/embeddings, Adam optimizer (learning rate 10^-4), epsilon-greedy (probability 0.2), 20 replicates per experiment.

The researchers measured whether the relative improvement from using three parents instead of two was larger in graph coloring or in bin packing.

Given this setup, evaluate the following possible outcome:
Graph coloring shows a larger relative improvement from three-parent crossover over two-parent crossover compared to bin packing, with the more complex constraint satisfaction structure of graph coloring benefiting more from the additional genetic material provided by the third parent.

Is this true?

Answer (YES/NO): NO